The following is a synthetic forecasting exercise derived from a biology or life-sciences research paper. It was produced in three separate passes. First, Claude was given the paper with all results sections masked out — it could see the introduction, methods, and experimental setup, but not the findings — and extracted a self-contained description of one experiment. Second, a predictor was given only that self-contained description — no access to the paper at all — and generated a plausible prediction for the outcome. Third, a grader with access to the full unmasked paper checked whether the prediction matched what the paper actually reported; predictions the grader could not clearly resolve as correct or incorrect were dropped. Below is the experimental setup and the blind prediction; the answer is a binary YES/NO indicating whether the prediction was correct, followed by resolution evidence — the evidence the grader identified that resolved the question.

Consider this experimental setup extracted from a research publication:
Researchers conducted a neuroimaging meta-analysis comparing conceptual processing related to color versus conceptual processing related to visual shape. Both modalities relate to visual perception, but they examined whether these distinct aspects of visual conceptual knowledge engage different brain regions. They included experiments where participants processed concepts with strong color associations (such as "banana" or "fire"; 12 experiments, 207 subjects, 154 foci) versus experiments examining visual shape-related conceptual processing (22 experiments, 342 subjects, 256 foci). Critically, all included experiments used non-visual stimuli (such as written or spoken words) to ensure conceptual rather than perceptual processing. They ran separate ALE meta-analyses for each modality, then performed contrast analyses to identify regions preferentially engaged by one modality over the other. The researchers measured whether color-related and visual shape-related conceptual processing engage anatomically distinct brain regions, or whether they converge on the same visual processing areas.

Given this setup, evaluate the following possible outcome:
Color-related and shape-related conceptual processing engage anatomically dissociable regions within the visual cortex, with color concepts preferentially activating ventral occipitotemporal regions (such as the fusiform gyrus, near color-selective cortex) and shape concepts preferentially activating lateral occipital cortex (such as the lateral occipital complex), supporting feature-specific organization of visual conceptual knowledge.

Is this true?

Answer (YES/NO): YES